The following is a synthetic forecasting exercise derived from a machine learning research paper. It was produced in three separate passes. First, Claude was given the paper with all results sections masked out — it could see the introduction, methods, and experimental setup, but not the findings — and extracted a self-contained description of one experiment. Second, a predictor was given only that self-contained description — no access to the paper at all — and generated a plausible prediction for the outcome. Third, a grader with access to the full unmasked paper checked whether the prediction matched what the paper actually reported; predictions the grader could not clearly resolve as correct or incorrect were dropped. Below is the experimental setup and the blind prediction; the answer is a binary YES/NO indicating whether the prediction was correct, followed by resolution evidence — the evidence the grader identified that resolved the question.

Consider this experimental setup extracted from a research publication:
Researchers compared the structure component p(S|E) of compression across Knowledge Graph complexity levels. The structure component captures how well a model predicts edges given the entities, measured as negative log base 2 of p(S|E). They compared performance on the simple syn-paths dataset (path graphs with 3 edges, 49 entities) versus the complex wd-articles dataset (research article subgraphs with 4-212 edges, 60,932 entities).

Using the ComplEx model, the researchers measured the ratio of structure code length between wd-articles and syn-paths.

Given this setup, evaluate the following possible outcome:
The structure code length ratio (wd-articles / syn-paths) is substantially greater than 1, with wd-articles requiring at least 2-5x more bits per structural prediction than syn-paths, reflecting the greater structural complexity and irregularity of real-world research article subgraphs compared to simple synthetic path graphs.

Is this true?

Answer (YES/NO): YES